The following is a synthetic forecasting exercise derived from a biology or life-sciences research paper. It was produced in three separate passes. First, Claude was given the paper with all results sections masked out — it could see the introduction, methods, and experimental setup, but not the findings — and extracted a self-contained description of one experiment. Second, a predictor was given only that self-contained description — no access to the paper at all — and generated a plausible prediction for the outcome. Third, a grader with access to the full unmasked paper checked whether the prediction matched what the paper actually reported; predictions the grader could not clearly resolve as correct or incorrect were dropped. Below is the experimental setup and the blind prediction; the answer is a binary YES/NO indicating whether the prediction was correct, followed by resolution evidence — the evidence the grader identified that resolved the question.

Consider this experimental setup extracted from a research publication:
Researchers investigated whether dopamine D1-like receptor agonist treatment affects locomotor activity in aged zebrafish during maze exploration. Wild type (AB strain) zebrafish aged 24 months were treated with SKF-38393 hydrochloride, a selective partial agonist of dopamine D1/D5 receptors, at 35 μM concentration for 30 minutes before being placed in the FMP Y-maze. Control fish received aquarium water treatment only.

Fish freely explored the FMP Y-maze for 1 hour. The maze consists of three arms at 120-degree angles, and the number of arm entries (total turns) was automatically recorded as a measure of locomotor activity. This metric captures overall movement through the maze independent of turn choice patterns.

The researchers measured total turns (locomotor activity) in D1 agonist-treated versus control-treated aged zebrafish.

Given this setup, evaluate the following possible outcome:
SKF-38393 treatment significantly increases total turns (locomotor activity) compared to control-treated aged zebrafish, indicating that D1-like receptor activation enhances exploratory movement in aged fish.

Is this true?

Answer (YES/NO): NO